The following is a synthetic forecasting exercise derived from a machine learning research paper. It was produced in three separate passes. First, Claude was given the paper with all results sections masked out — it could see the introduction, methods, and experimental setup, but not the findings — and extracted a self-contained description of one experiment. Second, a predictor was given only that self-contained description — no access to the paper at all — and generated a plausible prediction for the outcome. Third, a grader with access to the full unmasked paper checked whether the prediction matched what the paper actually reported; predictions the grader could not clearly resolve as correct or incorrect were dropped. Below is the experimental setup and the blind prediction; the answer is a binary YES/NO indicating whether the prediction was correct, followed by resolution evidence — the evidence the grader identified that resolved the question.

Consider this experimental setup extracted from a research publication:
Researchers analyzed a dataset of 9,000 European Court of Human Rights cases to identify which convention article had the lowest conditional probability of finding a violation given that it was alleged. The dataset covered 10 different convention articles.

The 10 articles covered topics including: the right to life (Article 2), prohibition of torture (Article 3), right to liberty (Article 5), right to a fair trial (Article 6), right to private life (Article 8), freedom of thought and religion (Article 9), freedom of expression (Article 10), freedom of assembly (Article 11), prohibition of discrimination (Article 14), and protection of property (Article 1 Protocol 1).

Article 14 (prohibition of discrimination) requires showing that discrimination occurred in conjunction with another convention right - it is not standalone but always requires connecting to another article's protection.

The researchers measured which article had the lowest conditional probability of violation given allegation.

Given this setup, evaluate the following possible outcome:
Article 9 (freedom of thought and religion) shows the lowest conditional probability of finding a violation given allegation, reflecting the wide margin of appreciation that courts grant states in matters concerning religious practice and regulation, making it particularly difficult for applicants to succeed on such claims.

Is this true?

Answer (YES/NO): NO